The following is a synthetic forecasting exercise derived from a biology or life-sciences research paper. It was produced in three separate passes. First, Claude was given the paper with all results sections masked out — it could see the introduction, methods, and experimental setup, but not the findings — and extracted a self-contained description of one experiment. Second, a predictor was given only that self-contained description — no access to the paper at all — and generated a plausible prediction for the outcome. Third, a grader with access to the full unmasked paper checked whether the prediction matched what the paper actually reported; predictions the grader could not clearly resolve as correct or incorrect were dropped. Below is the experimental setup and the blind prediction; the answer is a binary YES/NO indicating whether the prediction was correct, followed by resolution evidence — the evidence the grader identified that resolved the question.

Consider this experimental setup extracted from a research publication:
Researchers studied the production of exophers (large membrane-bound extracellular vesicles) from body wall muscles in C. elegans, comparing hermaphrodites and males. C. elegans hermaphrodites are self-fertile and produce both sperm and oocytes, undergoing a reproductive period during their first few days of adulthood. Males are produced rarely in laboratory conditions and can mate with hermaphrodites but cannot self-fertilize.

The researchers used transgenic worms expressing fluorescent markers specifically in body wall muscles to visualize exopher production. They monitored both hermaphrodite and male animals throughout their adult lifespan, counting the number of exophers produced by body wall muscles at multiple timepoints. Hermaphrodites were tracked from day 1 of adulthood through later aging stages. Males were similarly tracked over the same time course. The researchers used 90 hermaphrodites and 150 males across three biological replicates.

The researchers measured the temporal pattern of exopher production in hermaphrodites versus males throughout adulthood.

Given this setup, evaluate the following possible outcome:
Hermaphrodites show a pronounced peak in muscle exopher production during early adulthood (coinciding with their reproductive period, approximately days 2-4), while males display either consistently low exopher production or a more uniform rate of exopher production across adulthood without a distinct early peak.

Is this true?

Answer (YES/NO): YES